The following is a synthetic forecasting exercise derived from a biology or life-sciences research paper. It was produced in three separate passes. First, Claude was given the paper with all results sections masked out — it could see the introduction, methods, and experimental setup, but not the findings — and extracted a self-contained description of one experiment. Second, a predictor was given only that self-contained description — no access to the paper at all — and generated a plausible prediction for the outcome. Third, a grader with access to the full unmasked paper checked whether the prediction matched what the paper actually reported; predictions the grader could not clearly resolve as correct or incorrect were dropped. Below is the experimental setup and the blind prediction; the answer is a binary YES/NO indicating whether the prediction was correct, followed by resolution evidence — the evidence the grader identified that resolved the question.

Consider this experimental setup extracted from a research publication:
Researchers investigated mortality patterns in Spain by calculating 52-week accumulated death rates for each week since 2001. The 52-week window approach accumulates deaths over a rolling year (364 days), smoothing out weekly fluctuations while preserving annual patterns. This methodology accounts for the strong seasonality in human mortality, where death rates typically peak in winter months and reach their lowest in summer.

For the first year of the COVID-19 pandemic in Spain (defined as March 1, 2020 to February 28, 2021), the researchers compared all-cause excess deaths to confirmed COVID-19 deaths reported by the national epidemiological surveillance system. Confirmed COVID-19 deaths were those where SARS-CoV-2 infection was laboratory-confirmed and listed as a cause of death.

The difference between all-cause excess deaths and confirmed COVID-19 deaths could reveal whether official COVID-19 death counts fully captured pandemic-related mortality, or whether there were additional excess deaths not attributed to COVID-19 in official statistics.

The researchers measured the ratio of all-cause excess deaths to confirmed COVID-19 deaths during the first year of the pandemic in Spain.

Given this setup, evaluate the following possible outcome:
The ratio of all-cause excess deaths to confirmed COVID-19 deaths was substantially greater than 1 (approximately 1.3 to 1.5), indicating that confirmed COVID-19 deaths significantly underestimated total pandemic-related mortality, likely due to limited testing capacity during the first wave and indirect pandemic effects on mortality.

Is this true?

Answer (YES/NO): NO